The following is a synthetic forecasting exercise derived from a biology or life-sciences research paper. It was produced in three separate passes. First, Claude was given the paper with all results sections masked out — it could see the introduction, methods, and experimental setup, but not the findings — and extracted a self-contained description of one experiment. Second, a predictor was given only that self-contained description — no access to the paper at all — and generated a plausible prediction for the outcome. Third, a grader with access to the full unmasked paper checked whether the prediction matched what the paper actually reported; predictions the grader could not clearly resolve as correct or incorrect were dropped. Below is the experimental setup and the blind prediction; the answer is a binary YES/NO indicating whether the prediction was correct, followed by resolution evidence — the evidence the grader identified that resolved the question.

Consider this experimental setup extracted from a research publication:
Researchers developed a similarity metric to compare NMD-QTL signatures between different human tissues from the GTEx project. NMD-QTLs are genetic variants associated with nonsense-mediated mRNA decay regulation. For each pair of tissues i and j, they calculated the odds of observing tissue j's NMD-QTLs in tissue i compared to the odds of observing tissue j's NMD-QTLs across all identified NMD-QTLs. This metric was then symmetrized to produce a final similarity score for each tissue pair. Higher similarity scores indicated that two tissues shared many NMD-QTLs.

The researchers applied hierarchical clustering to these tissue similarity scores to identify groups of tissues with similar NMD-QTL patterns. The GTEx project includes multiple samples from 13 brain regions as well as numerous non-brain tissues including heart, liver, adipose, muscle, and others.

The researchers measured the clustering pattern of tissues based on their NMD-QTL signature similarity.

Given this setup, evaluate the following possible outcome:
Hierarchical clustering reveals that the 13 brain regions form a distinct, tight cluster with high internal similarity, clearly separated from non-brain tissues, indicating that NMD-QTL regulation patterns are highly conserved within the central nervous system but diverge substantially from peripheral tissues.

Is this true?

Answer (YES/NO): YES